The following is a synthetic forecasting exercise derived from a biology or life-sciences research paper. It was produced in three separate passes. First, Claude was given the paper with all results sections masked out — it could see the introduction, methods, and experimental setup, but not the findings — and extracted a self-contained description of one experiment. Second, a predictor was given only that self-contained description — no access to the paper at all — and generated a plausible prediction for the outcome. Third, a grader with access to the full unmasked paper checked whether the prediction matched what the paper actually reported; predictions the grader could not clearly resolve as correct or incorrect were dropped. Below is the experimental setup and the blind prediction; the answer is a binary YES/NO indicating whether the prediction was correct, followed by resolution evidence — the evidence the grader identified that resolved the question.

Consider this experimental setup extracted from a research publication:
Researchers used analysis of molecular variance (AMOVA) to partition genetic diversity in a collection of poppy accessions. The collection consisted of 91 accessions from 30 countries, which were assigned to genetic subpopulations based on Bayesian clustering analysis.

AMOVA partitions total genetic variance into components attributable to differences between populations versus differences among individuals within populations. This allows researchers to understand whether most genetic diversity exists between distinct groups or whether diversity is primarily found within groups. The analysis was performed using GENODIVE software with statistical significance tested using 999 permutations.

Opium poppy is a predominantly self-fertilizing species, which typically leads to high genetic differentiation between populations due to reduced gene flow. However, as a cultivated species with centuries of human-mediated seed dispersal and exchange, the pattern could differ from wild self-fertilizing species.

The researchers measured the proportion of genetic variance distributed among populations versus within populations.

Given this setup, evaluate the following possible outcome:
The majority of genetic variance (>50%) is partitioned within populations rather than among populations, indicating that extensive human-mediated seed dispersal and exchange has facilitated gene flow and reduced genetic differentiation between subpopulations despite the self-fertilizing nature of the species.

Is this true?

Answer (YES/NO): NO